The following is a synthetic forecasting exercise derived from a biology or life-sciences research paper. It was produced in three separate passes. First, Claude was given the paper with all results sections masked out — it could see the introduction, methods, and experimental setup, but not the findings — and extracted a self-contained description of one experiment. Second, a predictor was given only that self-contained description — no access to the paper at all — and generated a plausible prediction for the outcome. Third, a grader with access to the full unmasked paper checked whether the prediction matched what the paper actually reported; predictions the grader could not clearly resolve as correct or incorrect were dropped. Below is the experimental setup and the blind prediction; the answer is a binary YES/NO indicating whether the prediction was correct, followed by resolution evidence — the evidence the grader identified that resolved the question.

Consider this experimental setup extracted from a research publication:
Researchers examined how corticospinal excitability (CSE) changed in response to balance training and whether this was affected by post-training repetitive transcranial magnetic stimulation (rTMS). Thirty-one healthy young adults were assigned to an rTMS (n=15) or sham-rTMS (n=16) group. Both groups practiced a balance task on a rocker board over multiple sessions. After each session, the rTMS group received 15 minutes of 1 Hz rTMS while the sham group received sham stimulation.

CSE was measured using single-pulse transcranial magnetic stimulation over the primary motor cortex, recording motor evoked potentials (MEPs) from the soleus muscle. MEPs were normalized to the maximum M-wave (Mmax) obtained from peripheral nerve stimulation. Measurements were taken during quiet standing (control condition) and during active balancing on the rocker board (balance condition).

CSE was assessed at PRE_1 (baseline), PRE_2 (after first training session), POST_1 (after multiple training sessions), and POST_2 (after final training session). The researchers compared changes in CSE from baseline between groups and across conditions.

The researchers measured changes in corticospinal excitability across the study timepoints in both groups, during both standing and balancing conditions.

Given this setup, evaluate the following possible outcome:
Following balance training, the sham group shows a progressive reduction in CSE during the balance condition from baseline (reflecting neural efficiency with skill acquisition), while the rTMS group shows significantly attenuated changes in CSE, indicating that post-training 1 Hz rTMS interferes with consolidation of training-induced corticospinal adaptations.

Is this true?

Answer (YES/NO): NO